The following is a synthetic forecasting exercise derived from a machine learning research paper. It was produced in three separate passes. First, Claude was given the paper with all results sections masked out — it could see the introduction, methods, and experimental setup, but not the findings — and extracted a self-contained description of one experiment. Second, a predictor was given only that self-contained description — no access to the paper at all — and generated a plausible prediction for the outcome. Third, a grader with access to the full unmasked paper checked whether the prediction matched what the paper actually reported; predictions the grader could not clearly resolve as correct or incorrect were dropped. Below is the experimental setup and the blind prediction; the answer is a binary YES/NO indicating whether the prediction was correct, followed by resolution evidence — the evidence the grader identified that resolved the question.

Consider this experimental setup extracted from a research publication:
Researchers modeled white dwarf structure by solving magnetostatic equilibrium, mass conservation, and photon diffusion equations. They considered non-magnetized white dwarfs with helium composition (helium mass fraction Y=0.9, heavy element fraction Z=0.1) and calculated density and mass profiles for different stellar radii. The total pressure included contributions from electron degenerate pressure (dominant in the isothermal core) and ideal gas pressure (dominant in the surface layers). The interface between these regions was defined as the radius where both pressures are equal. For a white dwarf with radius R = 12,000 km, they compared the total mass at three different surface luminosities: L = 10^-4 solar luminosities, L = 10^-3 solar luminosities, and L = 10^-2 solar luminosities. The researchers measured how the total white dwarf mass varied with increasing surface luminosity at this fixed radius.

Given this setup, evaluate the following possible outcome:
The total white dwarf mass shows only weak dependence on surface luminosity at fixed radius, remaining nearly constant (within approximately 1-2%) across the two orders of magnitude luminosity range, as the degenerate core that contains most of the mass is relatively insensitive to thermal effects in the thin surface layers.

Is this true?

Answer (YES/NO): NO